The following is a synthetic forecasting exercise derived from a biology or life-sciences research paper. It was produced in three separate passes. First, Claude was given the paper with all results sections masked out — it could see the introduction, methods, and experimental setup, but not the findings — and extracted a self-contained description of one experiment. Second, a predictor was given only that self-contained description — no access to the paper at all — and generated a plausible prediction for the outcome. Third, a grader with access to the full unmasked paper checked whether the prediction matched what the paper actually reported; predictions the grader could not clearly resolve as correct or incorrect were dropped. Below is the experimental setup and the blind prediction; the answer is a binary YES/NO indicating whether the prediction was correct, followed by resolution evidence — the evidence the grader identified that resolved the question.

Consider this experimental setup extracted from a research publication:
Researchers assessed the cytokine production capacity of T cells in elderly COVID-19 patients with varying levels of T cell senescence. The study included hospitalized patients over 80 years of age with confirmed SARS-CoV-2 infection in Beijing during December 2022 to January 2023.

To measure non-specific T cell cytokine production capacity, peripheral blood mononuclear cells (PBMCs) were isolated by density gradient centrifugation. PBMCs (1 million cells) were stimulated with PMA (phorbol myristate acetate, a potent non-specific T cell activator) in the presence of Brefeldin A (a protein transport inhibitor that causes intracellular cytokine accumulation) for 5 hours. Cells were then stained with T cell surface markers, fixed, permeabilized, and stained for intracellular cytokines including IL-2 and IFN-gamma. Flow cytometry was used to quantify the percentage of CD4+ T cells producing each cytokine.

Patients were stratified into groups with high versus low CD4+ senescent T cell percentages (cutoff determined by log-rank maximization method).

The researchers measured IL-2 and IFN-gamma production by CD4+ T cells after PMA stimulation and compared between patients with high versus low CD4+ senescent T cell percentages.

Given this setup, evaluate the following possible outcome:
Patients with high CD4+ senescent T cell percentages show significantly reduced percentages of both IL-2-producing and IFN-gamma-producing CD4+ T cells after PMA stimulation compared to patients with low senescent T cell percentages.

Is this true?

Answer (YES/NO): NO